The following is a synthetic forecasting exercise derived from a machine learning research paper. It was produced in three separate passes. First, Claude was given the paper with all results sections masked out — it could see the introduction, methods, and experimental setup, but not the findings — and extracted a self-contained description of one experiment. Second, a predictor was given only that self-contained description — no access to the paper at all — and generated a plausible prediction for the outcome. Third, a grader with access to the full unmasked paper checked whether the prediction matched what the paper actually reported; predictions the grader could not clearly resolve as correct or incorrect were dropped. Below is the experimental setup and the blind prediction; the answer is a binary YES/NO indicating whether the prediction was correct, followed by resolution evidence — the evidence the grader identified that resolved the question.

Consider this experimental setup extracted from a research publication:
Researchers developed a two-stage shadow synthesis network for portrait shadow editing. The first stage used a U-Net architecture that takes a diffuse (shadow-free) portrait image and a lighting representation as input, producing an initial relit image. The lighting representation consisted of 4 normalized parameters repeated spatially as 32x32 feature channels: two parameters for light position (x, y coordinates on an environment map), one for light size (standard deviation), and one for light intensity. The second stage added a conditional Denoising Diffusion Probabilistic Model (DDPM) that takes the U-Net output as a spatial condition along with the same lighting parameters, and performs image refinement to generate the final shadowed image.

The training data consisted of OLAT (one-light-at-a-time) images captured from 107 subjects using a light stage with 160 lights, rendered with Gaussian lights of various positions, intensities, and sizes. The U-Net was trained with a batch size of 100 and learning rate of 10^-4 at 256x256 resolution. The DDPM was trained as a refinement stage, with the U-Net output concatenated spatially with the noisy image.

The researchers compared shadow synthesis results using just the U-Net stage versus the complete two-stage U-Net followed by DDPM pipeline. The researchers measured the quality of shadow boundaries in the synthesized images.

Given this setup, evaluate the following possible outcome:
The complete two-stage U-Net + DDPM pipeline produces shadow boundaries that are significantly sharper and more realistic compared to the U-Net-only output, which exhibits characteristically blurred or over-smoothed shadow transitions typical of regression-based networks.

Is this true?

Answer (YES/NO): YES